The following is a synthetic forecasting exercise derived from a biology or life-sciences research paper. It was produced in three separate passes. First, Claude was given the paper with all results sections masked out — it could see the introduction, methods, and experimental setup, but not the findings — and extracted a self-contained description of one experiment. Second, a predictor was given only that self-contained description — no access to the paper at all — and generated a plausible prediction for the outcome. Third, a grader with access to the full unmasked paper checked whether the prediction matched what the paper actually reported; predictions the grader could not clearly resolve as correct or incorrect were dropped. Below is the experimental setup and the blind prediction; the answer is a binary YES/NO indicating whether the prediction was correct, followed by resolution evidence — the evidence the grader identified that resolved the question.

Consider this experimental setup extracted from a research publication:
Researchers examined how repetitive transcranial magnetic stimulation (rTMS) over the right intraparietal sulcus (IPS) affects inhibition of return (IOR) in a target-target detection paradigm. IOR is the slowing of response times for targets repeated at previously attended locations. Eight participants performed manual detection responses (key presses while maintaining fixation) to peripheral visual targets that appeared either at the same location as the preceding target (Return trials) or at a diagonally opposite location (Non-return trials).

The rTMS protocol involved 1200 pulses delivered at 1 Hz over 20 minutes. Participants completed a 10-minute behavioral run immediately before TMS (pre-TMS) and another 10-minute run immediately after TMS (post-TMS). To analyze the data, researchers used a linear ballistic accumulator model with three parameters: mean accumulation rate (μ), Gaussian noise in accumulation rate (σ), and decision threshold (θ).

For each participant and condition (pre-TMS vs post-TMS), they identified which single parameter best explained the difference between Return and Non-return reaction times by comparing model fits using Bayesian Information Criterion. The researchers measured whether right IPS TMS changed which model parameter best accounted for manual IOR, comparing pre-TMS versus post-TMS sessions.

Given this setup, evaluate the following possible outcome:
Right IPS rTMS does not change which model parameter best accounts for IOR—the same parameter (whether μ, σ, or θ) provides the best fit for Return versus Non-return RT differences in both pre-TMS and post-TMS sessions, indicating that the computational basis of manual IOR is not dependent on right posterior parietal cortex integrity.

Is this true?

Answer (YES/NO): YES